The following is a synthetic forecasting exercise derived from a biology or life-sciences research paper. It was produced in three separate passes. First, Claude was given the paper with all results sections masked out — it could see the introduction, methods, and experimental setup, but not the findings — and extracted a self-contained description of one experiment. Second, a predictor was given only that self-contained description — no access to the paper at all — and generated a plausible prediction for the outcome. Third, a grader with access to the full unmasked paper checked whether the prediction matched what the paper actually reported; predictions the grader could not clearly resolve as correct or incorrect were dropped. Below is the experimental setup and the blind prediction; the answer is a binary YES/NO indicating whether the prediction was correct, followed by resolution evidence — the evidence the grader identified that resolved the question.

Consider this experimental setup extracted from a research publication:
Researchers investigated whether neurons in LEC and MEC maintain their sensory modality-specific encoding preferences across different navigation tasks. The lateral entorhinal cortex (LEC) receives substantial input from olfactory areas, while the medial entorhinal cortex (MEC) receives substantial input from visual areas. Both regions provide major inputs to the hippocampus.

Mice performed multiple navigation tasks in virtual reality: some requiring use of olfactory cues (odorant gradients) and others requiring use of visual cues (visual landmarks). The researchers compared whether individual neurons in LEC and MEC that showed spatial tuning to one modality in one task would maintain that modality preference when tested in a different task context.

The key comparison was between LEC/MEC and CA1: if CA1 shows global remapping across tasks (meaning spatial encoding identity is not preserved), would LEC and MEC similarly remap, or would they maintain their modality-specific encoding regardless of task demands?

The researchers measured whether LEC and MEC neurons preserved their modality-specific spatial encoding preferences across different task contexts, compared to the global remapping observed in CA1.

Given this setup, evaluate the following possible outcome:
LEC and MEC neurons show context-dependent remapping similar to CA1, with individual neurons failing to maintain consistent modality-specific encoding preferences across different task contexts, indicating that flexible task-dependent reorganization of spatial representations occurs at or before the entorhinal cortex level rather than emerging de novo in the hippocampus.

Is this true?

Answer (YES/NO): NO